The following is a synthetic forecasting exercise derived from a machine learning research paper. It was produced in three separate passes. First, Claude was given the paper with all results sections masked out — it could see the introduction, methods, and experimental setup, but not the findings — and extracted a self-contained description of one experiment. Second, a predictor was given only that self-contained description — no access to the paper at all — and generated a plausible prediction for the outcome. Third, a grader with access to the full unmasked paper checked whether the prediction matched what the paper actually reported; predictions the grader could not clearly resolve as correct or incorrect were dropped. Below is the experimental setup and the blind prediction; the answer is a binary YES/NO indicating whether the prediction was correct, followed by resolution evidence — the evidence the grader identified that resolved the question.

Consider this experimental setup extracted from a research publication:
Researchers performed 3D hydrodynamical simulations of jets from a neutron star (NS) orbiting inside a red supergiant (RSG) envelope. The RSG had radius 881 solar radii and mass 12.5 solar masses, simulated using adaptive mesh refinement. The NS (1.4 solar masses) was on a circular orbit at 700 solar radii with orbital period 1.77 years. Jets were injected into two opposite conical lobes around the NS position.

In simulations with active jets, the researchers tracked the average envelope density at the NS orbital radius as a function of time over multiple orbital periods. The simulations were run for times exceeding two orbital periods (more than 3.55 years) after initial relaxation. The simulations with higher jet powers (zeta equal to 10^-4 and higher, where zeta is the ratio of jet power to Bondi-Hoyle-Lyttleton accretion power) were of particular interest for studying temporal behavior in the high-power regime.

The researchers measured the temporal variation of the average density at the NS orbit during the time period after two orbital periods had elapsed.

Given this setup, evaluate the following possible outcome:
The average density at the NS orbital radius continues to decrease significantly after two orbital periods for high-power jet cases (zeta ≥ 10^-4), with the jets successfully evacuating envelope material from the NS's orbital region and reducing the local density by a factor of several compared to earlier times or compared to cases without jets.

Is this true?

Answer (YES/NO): NO